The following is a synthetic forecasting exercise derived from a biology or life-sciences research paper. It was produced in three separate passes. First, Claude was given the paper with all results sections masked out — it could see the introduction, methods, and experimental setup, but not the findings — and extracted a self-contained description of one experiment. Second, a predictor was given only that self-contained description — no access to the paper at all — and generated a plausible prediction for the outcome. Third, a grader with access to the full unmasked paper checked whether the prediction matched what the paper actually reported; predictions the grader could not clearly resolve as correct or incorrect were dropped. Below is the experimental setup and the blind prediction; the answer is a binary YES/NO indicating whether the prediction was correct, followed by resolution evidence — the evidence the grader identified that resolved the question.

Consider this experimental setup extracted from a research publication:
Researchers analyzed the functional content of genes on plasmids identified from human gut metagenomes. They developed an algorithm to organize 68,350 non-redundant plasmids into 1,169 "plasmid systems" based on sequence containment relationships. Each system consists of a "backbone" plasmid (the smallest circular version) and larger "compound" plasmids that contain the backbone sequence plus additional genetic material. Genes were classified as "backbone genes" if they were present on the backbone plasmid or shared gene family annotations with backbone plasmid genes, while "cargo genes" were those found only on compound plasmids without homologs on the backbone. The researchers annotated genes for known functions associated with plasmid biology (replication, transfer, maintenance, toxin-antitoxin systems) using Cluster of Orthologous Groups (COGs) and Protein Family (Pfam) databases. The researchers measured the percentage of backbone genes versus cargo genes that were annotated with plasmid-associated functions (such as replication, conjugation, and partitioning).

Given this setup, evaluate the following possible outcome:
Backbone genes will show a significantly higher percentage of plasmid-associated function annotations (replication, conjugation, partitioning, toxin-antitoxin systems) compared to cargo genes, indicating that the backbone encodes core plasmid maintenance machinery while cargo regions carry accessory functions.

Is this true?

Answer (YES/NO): YES